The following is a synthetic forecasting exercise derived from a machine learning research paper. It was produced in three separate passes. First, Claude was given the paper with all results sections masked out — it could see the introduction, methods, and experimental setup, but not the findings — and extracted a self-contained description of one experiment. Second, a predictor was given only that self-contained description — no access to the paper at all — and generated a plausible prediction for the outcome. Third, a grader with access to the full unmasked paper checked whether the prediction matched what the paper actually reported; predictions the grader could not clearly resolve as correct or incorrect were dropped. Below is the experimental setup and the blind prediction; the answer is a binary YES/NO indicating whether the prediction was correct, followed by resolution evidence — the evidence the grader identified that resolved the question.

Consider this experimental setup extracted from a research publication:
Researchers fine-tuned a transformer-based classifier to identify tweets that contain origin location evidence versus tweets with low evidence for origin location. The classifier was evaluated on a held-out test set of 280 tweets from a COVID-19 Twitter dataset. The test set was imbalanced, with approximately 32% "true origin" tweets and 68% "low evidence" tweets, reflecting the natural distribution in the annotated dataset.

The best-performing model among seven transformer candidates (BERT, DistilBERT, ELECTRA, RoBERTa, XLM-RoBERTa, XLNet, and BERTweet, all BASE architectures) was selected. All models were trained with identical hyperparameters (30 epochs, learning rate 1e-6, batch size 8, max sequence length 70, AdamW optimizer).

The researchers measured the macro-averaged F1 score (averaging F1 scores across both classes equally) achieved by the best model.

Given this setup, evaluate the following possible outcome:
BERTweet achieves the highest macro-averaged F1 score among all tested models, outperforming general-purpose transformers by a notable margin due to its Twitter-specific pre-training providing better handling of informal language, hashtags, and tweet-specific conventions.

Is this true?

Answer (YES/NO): NO